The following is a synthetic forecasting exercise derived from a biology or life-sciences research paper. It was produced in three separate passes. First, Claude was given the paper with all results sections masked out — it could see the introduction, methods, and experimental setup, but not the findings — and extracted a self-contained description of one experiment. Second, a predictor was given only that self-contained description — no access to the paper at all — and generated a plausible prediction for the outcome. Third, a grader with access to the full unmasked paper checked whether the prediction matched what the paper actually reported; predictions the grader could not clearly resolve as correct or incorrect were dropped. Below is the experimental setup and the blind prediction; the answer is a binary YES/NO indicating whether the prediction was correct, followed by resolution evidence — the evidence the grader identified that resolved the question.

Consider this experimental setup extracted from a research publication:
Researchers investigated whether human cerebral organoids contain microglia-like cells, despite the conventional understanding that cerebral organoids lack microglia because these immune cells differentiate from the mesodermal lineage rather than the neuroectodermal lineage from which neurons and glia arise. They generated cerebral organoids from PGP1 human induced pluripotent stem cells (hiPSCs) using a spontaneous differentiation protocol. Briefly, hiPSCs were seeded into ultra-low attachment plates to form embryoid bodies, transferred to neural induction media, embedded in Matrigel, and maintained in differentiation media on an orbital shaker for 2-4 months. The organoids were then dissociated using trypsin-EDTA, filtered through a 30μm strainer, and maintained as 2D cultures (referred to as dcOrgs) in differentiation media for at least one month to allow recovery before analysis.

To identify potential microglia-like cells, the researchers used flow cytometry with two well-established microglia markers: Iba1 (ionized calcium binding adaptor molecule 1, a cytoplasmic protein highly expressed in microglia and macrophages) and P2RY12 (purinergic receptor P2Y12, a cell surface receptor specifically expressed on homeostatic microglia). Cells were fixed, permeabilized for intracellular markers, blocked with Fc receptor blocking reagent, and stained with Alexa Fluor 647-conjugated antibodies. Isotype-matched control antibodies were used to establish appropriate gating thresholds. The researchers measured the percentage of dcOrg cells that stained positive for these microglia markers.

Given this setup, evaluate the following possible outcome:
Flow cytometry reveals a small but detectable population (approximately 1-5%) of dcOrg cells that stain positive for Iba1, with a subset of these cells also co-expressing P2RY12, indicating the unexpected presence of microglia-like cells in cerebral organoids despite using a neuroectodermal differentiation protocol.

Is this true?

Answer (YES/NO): NO